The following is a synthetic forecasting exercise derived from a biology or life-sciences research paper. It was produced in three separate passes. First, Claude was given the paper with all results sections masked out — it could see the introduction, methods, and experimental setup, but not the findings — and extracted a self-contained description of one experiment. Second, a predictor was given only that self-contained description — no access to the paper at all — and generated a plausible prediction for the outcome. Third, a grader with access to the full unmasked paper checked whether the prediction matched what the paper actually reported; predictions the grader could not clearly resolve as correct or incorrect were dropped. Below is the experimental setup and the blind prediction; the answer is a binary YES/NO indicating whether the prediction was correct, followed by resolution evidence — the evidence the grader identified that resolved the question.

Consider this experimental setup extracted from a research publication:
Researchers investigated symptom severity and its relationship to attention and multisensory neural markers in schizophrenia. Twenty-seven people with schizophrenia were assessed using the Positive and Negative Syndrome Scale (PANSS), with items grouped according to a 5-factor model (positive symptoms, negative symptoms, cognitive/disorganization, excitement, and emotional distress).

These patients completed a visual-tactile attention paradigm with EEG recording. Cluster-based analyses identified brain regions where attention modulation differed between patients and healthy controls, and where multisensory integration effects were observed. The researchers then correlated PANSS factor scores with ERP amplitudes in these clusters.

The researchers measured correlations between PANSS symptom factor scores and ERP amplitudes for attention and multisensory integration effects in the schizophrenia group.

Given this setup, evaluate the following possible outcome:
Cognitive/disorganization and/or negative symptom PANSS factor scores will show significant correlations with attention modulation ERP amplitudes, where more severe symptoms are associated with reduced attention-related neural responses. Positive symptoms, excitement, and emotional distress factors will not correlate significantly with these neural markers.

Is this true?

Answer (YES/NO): NO